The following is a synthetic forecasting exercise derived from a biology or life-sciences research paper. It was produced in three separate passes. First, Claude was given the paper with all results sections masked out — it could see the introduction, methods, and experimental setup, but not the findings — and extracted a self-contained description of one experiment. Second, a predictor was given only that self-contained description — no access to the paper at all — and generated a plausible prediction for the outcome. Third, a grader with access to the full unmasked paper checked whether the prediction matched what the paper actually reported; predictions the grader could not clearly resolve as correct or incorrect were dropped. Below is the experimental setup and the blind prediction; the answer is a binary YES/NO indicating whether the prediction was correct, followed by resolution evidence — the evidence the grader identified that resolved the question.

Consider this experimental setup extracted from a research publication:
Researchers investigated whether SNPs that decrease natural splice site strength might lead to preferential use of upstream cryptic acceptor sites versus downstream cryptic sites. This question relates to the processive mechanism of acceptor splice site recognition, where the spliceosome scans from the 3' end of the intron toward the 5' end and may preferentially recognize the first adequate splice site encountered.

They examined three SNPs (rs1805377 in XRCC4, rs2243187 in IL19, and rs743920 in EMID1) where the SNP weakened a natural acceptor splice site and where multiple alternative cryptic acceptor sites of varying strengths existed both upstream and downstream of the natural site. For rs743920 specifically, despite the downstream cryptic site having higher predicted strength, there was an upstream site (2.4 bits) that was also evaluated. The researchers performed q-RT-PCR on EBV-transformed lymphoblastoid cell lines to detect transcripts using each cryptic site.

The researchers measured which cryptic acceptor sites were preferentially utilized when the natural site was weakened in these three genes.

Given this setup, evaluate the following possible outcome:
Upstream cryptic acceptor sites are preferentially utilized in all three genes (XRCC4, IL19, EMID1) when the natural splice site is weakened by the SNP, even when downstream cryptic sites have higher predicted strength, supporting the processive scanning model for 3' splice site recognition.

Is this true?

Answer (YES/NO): YES